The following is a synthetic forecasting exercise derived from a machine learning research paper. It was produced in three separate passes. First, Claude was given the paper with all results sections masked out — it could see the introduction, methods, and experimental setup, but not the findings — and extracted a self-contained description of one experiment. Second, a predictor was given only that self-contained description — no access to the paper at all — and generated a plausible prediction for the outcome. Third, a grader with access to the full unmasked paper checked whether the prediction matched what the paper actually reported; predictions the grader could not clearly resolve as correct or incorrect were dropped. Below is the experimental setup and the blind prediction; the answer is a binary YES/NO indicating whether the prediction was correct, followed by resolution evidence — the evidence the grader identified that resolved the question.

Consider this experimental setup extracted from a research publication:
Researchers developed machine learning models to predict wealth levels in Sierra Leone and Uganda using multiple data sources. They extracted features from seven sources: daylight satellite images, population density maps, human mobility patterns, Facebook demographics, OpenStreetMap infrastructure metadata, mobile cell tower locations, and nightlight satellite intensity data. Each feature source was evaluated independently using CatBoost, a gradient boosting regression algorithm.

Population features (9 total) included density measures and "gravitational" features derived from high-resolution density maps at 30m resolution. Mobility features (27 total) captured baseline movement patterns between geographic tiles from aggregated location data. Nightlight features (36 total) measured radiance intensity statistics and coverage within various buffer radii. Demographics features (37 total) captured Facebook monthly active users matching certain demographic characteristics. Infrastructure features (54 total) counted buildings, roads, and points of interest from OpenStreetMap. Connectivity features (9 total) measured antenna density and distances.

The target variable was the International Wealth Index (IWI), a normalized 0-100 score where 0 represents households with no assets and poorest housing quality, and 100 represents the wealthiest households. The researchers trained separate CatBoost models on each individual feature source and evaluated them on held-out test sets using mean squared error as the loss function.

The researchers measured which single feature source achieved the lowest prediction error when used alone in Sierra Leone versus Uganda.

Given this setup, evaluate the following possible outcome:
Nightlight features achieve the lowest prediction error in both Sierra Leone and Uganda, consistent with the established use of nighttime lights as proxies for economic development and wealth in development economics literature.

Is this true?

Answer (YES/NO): NO